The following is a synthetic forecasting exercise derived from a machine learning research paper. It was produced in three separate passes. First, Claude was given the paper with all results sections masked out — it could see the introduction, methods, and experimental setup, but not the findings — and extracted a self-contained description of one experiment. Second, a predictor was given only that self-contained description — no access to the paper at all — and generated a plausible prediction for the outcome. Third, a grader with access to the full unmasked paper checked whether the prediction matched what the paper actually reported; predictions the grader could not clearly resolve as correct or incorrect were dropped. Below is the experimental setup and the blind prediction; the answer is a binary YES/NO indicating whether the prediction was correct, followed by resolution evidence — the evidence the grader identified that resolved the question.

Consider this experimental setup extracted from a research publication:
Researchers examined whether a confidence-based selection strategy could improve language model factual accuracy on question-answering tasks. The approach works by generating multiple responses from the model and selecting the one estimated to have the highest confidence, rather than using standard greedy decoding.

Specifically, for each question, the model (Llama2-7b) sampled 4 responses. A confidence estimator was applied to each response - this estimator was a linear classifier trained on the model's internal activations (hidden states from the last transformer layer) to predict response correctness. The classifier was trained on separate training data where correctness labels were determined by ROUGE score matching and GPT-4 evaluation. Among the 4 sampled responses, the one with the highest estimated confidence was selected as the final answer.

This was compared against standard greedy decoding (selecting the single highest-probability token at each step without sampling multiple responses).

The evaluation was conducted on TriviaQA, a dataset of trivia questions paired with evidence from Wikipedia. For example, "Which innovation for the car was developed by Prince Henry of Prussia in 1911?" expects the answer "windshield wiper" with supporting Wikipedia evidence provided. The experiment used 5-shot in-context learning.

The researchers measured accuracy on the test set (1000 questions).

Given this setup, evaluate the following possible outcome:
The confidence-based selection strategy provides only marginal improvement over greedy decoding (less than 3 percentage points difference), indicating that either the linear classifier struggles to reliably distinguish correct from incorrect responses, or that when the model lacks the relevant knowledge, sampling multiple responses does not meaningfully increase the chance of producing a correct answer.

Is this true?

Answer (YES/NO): NO